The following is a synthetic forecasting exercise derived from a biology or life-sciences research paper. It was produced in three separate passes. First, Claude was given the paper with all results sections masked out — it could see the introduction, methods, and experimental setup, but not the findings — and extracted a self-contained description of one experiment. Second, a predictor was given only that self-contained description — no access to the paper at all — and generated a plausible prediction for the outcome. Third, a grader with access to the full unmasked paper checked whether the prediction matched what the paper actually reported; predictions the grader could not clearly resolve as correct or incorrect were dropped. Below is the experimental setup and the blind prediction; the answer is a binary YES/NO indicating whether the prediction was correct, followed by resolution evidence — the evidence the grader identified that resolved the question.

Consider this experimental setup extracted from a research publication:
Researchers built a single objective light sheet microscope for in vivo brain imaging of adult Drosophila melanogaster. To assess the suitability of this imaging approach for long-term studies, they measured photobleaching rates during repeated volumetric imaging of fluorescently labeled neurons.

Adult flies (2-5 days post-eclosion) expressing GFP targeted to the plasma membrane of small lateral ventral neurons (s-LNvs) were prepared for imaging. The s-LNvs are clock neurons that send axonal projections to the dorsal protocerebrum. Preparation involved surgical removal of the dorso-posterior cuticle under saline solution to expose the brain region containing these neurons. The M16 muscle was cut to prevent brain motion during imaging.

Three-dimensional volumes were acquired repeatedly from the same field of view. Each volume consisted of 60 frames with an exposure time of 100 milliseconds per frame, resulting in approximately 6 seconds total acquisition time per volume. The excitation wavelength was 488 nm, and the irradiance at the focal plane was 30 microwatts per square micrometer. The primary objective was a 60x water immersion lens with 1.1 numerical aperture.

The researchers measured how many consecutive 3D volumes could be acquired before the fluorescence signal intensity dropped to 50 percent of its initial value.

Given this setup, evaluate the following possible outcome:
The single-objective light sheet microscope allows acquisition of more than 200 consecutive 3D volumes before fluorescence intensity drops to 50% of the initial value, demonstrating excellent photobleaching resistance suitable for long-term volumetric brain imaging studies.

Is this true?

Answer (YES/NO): NO